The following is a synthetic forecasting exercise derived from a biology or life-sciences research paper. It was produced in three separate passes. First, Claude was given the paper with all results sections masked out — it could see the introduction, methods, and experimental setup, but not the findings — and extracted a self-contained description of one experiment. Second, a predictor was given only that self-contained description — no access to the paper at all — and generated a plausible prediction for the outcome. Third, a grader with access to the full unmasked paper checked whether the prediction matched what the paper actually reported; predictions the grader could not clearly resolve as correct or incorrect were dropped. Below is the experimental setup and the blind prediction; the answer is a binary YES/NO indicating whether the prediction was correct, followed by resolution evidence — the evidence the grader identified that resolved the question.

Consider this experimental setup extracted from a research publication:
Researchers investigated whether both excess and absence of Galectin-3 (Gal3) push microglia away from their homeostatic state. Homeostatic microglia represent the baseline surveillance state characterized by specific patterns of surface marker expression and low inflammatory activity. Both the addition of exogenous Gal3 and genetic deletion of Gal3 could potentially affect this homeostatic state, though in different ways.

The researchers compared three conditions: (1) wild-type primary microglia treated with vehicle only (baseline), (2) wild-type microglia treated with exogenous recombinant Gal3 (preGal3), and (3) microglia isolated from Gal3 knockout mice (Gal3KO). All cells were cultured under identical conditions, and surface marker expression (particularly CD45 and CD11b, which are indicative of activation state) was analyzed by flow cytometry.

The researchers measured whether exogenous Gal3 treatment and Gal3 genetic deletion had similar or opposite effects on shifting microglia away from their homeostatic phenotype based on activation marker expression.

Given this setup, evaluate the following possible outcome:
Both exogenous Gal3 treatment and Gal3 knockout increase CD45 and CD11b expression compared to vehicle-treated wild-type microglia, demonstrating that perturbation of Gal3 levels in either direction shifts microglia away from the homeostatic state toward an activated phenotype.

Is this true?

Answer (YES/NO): NO